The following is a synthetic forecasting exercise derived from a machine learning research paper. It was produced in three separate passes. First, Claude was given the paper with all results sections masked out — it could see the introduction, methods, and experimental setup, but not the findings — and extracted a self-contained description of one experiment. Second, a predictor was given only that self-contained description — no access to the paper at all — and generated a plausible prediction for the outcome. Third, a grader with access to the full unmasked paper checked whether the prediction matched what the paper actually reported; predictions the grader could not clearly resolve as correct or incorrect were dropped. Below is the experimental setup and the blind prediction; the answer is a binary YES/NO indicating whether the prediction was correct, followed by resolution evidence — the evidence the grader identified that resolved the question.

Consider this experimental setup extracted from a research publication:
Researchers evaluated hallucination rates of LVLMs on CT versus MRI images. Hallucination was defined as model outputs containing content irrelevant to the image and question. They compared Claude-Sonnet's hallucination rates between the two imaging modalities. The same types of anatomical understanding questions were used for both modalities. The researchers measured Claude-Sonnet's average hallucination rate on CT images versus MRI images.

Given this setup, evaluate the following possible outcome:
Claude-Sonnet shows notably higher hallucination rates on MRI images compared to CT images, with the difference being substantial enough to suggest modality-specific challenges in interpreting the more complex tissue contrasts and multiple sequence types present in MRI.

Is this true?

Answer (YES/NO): YES